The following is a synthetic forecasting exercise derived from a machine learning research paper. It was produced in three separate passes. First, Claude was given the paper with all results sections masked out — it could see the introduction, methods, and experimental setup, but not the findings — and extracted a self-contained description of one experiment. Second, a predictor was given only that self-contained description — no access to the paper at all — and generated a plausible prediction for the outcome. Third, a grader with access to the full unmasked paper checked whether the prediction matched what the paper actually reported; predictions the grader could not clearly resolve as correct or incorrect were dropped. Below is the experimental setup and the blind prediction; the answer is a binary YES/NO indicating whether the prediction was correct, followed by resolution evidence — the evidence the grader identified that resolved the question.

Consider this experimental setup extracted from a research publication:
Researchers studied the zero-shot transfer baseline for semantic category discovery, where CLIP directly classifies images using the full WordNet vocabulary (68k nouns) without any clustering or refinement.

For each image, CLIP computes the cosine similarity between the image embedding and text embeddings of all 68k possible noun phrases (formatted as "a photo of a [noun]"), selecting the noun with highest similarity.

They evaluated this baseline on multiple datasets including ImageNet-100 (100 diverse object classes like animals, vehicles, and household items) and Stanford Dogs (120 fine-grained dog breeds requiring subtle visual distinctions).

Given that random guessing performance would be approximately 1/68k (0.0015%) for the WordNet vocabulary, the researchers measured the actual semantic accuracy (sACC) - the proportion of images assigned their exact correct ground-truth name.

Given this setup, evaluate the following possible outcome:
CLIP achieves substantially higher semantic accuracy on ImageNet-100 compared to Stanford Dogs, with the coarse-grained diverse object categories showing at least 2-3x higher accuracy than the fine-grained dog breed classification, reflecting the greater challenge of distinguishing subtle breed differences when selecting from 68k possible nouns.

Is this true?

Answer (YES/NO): NO